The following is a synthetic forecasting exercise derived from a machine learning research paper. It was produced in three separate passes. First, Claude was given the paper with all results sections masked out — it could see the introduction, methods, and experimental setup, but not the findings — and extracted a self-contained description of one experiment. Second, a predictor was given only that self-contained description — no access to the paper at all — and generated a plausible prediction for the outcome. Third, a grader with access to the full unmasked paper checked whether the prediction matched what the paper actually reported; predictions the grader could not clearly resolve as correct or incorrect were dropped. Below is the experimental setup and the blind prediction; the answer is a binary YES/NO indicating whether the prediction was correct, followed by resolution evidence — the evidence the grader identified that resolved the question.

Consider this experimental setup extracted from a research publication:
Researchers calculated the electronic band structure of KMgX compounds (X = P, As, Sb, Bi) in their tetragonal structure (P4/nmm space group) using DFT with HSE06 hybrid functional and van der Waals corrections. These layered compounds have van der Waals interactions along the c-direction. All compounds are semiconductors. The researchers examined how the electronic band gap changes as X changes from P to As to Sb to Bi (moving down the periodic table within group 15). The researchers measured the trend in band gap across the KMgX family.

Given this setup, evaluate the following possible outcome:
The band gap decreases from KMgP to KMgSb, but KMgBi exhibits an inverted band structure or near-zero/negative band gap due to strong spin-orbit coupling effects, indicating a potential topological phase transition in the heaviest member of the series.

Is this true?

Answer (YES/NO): NO